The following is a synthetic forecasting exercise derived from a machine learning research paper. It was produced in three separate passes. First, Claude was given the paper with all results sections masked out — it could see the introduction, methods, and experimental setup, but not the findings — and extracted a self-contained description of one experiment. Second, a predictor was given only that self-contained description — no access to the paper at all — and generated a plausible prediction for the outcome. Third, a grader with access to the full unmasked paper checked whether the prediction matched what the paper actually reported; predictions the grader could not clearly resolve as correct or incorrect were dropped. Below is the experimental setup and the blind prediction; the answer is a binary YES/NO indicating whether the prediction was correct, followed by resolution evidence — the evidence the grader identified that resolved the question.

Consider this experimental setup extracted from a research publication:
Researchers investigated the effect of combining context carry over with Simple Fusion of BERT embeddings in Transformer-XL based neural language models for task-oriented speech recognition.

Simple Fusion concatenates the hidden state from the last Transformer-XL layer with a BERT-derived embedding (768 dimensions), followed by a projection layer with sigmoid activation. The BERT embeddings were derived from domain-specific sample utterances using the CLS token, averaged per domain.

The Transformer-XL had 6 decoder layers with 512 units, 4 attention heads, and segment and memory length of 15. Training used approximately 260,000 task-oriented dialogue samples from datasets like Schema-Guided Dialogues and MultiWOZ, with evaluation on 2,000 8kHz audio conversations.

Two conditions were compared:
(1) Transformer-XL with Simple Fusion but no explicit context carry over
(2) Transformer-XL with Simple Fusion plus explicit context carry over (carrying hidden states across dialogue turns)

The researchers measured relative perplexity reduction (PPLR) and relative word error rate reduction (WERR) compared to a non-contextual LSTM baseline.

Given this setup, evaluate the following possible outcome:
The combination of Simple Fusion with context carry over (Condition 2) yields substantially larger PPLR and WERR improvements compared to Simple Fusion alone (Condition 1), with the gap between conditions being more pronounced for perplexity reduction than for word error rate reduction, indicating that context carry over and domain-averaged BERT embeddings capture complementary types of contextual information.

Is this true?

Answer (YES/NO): NO